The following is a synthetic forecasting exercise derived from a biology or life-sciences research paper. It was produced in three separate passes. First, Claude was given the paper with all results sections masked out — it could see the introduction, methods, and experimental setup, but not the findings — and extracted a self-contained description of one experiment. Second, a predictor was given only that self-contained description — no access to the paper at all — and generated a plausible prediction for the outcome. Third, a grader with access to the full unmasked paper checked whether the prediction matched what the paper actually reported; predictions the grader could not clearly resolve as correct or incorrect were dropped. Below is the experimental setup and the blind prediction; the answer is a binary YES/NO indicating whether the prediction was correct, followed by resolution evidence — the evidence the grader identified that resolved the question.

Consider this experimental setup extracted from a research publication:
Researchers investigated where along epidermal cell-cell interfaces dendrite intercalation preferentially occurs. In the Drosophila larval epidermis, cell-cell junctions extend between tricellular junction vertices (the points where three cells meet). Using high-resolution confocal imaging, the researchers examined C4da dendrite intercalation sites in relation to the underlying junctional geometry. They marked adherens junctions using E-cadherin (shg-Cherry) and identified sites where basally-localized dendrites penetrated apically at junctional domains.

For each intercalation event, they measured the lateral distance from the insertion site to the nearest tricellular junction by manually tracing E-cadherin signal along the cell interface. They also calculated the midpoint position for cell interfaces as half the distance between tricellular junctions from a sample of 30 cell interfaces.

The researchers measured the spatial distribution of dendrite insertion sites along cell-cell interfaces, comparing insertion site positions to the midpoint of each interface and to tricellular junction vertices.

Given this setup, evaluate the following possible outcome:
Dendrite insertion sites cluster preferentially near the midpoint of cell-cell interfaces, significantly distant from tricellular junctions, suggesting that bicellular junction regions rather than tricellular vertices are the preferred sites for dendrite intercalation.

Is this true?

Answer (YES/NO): NO